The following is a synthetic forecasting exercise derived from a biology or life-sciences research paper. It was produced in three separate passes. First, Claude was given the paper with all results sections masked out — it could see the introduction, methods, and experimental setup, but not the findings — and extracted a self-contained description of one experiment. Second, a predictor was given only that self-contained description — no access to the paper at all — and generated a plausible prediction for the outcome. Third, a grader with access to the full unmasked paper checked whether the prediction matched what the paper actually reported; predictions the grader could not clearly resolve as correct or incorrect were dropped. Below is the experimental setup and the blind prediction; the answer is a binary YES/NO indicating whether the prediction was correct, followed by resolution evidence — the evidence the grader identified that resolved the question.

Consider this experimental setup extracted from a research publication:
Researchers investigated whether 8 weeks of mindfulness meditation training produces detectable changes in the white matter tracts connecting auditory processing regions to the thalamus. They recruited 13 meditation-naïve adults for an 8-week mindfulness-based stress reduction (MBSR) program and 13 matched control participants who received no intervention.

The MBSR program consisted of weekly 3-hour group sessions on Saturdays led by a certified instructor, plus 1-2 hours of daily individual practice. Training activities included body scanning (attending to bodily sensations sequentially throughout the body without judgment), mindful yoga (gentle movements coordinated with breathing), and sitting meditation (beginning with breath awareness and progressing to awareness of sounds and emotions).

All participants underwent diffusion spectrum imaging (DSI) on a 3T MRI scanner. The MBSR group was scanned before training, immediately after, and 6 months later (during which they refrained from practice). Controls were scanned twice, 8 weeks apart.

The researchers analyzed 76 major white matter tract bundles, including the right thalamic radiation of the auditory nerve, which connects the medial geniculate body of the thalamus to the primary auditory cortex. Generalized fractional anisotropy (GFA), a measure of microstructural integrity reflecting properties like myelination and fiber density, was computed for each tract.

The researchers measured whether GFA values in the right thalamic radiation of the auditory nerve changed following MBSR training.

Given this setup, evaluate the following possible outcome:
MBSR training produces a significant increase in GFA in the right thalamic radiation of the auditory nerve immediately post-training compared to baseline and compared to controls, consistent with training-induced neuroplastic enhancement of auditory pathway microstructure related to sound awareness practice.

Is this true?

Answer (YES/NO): YES